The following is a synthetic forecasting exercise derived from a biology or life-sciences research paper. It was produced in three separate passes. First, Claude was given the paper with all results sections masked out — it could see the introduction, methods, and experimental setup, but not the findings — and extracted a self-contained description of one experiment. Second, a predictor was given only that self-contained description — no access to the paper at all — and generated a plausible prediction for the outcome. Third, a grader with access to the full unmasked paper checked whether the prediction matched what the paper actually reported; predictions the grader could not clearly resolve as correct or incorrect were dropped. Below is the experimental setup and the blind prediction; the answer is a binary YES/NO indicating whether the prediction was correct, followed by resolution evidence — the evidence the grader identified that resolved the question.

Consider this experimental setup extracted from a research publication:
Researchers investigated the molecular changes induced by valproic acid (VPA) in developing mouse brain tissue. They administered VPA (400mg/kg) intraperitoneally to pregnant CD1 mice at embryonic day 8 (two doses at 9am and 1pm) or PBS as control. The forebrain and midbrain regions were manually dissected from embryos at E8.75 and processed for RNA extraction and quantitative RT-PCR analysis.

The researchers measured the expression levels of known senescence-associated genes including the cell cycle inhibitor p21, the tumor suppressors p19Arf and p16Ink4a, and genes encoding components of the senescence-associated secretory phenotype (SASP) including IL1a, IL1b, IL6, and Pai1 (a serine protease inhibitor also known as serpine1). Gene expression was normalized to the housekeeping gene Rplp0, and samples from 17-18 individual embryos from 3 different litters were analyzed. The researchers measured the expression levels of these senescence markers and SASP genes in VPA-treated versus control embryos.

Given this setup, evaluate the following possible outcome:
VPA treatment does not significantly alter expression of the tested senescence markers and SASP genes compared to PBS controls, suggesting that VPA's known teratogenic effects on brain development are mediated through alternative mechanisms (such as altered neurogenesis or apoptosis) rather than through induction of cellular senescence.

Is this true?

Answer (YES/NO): NO